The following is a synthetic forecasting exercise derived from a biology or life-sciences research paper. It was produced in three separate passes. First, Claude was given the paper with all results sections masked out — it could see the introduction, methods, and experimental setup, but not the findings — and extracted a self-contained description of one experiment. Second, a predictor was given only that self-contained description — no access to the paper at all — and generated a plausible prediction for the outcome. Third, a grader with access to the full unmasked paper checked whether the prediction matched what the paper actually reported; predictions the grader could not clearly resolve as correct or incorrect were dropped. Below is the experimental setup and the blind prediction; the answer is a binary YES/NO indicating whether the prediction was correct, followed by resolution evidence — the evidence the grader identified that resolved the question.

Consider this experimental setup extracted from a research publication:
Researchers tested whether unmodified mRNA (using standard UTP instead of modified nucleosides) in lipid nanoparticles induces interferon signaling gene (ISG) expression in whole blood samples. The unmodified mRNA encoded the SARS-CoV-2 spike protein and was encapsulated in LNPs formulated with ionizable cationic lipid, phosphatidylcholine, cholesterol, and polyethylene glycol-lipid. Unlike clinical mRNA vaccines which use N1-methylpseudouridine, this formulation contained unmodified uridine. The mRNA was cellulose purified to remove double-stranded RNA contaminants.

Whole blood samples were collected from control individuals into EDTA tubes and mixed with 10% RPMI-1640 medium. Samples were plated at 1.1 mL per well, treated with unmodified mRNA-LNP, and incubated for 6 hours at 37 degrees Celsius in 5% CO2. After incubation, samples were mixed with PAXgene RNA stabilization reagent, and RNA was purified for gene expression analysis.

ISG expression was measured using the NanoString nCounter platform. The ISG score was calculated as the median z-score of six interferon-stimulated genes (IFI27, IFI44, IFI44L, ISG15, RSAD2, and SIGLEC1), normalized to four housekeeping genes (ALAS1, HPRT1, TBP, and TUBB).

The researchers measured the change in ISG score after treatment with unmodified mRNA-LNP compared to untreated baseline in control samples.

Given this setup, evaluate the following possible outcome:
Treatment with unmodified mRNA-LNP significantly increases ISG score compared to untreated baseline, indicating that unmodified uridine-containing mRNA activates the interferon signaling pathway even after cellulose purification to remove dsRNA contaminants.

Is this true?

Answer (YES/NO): YES